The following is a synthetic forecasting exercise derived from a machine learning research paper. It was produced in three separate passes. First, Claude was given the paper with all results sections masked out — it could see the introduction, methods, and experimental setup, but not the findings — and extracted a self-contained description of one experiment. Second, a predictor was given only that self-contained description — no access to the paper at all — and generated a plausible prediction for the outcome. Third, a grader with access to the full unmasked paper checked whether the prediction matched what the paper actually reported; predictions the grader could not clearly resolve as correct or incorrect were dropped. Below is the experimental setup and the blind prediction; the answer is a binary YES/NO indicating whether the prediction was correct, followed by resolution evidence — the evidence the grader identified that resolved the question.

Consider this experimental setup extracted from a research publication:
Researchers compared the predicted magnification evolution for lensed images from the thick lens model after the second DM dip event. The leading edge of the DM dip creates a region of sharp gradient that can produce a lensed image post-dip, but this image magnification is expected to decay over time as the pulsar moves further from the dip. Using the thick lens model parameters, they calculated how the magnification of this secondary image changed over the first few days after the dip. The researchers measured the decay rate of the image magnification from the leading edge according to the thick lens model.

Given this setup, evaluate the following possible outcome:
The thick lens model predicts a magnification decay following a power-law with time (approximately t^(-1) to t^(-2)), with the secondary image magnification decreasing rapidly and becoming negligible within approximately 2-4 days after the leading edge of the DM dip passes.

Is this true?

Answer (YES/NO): NO